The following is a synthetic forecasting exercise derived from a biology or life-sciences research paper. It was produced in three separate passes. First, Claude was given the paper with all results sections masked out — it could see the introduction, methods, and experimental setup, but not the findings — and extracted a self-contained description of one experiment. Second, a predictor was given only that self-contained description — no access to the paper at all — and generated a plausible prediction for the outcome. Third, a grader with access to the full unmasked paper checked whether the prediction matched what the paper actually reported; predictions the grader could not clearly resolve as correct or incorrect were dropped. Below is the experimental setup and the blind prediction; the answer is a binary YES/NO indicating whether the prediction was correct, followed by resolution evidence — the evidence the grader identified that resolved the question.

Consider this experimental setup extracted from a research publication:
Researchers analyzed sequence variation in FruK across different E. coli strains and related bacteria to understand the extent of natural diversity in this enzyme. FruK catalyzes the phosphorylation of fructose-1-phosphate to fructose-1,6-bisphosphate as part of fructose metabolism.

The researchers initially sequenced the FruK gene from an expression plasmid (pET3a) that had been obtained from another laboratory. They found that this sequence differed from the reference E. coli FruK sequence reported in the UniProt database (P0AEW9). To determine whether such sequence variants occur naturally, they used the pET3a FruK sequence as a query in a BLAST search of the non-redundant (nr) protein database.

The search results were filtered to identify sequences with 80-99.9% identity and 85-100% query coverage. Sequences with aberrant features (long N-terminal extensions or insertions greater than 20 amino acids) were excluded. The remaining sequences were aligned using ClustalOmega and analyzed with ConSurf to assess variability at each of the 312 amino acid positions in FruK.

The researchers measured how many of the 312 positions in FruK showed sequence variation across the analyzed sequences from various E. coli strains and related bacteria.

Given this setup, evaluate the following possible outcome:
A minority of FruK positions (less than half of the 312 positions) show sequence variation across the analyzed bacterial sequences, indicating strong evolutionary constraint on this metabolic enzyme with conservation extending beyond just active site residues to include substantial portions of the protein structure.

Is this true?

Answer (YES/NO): NO